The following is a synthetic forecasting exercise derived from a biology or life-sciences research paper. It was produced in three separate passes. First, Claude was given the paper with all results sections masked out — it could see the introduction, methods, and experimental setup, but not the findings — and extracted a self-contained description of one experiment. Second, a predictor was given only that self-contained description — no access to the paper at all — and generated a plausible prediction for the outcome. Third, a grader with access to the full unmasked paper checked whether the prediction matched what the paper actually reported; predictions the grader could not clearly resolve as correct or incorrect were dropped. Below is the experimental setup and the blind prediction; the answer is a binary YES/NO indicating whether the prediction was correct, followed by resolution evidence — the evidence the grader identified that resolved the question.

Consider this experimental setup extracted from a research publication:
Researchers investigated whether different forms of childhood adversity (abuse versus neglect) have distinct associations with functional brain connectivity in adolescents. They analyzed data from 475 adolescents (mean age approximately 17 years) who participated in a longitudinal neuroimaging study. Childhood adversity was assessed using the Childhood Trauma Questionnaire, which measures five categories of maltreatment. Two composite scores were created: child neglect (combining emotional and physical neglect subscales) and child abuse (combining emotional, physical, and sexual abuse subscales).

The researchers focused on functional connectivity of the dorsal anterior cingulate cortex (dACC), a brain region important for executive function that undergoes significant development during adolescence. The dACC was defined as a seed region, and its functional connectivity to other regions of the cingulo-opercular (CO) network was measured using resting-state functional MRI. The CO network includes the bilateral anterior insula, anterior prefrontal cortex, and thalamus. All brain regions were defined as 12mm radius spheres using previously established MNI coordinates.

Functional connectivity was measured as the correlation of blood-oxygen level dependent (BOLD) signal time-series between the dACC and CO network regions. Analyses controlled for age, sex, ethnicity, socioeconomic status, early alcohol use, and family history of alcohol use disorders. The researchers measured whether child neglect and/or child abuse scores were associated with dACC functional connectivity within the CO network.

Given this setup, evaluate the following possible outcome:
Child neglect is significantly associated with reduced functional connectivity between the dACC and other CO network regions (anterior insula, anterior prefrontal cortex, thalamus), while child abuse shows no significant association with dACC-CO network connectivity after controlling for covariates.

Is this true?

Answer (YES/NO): YES